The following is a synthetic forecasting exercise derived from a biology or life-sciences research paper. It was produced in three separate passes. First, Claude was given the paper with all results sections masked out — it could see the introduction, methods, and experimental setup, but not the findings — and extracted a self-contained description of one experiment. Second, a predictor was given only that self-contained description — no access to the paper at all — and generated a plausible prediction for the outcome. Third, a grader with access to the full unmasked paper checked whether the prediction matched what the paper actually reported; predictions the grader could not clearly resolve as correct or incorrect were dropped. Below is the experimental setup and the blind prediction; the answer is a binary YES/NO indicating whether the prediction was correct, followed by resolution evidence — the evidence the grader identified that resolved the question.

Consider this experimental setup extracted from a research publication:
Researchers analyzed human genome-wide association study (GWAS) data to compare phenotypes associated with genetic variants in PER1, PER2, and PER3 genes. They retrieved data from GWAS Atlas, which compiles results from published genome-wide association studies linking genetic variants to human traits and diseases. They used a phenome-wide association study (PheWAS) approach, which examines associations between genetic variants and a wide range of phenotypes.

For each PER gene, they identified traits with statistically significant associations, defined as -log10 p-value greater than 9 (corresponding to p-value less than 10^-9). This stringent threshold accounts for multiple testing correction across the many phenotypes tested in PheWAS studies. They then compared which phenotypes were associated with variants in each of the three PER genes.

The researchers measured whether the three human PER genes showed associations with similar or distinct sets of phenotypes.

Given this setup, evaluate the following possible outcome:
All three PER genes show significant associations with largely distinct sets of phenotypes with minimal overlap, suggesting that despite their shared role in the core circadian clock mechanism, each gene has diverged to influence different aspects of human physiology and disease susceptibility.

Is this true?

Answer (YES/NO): NO